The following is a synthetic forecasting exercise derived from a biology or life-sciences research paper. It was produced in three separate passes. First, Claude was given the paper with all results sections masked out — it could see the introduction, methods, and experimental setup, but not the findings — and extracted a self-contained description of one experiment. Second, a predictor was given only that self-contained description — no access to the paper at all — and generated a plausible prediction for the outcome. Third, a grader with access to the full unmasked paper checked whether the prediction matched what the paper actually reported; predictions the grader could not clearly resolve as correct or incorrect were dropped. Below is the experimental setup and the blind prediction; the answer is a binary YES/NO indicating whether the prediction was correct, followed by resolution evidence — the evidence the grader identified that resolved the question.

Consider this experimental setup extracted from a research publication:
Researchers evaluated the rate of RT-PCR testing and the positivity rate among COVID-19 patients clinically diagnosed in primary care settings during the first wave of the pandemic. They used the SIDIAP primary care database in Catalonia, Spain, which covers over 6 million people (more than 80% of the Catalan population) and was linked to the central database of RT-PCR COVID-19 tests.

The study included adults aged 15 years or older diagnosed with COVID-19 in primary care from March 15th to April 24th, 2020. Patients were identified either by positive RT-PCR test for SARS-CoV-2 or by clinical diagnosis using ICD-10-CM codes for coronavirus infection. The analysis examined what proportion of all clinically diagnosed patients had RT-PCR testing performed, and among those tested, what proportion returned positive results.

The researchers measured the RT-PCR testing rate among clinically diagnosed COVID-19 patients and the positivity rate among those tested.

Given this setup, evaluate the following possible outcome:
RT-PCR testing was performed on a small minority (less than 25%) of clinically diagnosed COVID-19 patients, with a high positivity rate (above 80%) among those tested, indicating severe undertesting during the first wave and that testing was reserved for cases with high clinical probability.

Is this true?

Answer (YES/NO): NO